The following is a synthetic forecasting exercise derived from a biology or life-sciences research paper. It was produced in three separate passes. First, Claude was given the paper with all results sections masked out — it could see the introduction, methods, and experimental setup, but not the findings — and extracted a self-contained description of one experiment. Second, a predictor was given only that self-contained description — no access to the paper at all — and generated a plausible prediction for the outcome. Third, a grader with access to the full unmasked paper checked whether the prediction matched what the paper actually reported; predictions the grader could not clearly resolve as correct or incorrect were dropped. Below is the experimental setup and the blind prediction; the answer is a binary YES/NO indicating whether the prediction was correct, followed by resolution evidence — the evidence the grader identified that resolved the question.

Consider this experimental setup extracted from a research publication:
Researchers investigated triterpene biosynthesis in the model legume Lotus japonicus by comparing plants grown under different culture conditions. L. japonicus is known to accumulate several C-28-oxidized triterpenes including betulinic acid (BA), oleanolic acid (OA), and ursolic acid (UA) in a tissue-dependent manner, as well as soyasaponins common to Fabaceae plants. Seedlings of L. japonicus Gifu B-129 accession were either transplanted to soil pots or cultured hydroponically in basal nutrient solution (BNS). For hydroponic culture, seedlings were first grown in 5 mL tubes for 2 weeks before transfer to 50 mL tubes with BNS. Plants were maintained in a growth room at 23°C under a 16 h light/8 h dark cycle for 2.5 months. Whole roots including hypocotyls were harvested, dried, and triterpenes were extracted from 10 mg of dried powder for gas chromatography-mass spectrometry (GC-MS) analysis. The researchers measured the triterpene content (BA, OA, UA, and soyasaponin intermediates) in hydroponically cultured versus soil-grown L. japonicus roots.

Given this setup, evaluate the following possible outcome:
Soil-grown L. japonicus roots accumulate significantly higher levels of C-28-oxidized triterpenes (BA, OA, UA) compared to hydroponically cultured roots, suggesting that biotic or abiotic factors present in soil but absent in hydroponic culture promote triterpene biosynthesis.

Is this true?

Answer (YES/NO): NO